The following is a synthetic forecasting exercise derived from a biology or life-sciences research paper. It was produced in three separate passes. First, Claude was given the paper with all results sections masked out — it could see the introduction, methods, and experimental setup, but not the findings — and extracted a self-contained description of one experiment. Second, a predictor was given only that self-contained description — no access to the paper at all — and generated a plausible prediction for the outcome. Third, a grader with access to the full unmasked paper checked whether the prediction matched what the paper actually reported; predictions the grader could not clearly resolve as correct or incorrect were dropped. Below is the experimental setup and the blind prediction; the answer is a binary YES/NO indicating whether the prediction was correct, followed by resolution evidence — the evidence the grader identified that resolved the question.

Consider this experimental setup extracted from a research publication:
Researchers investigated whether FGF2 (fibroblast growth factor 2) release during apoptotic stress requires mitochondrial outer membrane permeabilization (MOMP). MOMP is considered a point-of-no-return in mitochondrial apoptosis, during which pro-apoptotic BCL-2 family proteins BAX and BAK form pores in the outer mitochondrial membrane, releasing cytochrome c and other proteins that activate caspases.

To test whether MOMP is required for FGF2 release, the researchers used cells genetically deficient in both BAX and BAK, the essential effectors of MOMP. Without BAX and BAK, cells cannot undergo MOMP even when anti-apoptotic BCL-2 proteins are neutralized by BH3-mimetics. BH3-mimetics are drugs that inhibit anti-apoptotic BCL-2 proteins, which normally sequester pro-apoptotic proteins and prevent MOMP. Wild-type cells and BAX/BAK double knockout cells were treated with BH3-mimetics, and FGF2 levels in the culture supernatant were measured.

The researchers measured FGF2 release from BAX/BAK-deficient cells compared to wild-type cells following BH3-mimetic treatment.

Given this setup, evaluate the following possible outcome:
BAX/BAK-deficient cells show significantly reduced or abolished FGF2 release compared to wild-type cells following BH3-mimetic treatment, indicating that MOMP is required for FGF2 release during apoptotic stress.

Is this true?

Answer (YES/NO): NO